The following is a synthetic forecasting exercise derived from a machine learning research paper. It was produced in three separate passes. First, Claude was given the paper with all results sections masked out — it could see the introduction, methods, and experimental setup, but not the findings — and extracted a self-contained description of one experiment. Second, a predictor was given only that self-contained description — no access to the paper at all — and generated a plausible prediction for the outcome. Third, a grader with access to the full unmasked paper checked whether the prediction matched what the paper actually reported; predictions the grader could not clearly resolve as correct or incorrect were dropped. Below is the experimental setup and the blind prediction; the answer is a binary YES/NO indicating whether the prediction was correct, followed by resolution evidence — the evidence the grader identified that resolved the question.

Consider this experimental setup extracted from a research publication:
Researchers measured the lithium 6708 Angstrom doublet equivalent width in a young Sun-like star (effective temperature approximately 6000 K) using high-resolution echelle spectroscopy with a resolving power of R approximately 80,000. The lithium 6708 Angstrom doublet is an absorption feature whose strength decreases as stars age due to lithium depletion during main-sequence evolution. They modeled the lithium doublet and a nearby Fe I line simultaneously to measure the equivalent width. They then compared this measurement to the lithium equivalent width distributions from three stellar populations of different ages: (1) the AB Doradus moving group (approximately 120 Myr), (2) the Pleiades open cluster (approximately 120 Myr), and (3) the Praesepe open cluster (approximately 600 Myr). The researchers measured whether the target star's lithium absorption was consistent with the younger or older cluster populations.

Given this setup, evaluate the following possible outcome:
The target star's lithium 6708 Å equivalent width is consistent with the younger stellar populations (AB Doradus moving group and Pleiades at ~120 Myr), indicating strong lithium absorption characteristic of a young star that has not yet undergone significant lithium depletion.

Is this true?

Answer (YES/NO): YES